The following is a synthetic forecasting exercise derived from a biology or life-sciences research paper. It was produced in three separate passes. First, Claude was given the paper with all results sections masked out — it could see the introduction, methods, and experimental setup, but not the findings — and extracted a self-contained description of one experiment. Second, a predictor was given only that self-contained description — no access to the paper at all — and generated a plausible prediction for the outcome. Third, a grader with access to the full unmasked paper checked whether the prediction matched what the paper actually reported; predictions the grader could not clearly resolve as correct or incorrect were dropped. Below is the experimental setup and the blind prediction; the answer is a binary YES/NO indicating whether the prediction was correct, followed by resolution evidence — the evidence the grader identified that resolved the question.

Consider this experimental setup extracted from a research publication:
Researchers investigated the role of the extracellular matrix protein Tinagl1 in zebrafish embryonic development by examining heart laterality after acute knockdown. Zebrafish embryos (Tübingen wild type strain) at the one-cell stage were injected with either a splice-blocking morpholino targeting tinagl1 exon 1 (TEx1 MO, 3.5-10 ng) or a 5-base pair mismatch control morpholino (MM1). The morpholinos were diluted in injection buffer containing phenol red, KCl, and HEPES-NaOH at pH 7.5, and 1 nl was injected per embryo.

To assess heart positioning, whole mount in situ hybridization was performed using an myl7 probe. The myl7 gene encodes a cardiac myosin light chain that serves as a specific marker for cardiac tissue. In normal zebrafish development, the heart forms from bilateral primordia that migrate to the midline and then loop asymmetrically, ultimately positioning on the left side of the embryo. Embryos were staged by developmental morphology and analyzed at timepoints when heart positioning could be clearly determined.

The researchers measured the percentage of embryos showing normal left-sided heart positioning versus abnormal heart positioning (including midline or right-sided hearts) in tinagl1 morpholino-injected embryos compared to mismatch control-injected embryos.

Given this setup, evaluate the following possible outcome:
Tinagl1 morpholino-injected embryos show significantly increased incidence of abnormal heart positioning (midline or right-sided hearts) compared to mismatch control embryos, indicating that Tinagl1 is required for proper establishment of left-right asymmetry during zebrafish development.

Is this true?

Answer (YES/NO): YES